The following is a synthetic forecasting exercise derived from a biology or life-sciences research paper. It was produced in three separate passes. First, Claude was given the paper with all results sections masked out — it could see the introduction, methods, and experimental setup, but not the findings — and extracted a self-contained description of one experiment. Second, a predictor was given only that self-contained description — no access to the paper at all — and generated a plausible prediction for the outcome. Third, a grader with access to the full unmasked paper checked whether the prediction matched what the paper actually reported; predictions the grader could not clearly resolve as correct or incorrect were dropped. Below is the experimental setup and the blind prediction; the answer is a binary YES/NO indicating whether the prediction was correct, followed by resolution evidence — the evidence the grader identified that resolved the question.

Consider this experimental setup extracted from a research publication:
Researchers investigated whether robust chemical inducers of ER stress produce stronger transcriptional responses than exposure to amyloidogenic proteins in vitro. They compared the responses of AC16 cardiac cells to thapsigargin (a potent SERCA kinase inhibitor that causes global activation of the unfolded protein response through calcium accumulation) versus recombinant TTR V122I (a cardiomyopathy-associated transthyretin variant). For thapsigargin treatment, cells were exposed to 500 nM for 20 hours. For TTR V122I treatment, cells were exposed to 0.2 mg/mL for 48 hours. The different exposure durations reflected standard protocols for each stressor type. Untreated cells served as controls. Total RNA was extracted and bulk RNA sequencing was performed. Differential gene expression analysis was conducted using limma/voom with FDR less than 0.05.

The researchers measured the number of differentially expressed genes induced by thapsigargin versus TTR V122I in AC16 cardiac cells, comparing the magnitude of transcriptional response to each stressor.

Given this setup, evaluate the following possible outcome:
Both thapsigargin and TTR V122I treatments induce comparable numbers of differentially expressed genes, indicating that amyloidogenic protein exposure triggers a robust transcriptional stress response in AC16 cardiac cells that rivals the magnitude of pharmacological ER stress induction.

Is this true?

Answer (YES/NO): NO